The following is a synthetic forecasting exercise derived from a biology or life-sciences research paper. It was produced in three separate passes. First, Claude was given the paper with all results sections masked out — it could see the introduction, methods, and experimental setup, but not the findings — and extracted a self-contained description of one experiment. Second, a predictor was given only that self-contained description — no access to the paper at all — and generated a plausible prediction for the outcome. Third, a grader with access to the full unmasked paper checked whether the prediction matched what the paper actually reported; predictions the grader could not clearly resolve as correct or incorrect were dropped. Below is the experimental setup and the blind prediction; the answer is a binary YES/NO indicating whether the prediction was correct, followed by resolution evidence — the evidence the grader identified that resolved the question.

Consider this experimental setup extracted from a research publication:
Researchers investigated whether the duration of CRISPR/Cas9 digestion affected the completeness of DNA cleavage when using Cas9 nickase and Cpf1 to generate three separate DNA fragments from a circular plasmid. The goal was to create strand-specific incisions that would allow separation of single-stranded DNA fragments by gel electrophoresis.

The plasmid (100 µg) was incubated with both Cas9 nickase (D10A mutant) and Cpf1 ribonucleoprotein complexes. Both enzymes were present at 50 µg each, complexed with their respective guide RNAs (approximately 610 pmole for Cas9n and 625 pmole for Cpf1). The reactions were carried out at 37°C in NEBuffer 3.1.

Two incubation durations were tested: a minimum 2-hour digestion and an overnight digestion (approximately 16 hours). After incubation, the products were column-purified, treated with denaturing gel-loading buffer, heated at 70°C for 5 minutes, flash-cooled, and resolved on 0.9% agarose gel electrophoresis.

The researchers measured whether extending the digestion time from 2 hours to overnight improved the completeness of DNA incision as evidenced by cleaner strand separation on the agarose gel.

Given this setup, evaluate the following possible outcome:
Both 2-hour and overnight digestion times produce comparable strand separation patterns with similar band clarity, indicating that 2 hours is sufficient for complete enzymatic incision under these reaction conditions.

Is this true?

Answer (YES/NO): NO